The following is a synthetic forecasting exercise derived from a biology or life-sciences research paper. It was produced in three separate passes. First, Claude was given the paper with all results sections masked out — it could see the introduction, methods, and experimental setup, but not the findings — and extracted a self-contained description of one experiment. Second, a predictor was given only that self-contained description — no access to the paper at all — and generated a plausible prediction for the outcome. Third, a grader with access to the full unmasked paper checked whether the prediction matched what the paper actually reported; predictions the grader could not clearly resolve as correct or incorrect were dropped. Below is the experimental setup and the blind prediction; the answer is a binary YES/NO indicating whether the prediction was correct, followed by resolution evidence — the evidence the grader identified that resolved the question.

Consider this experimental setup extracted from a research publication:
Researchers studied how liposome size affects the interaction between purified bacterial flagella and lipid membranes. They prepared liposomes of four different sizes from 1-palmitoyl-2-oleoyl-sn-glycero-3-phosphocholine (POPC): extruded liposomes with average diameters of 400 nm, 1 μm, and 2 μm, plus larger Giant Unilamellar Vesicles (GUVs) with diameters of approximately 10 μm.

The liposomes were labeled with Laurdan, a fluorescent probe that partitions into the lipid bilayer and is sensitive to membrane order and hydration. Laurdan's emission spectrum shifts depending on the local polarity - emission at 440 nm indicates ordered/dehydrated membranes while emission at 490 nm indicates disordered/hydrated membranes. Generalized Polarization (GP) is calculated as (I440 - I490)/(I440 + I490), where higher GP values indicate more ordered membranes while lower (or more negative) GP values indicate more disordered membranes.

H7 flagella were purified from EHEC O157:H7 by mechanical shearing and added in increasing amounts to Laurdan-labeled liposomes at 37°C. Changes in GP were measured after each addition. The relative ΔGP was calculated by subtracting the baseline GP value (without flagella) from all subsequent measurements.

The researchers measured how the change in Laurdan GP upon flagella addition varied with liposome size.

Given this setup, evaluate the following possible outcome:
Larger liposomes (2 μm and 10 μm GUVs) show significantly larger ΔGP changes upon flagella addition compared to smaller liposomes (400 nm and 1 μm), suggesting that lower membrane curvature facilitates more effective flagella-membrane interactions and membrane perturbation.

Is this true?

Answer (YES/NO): NO